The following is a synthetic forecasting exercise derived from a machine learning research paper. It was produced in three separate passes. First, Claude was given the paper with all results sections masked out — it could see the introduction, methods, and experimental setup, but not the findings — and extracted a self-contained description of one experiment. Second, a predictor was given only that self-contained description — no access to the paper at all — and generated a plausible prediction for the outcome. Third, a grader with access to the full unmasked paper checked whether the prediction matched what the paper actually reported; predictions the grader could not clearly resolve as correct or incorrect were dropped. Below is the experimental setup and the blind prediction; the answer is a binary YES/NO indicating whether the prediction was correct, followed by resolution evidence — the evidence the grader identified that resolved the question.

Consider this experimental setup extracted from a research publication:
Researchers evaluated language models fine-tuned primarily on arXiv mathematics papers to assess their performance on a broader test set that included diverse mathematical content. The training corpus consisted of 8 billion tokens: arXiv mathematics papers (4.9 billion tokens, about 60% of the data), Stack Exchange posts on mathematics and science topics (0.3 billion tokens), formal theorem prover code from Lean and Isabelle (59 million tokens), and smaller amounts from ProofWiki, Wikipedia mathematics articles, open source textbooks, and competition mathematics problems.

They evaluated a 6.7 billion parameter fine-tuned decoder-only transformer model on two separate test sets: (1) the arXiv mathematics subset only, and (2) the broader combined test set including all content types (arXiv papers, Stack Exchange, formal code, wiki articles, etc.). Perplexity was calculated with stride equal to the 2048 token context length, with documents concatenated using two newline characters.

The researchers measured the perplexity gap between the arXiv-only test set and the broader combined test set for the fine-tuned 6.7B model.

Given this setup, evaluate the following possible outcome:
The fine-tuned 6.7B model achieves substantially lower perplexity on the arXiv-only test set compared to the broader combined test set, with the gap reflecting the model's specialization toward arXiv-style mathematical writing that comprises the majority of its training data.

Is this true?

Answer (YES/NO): NO